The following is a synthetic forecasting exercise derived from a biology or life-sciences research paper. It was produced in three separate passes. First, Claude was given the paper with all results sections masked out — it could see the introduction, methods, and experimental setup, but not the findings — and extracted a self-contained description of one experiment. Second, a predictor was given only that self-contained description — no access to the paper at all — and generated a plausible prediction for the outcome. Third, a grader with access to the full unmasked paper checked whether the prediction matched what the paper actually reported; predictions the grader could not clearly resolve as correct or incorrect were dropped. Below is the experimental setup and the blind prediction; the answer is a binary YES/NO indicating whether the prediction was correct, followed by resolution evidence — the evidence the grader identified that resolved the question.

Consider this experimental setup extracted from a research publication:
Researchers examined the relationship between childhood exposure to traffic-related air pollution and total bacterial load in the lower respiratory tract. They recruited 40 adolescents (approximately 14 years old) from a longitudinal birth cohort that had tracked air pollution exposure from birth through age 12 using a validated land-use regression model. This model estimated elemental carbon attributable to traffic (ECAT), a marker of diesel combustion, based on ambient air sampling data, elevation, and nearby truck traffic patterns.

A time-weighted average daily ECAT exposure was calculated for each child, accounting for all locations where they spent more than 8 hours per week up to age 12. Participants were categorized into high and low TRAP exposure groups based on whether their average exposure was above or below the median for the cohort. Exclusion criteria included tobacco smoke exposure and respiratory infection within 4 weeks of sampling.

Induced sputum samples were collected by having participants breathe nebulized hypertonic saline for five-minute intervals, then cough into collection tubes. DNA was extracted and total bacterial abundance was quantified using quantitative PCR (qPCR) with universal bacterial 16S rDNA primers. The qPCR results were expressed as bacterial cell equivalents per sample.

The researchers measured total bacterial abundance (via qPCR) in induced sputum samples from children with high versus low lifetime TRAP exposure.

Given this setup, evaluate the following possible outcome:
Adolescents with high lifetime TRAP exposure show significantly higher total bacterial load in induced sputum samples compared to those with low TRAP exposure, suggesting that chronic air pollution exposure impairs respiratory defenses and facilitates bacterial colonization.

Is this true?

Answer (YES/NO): NO